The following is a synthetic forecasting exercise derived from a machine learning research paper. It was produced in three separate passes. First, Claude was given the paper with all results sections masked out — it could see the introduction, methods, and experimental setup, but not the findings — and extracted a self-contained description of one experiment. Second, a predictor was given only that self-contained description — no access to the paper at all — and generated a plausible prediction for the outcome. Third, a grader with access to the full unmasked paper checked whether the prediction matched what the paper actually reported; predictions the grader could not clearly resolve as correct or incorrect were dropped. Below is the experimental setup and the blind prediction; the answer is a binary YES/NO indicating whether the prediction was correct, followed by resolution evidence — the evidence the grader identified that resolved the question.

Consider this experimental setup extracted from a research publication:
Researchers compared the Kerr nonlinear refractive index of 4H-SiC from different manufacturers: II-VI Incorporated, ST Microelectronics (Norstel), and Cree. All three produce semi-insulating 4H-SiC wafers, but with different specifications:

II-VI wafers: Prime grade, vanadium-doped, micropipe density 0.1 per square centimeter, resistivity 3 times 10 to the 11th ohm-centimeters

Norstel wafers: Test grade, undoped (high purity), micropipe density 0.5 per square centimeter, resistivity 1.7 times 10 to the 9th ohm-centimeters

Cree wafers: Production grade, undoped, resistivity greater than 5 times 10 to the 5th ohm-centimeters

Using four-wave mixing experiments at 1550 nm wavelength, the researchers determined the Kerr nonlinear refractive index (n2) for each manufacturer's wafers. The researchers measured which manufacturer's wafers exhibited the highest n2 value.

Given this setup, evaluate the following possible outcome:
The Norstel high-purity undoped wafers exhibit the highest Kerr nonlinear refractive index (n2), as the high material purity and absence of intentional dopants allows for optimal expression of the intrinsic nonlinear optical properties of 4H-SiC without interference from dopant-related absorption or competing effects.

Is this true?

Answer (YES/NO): NO